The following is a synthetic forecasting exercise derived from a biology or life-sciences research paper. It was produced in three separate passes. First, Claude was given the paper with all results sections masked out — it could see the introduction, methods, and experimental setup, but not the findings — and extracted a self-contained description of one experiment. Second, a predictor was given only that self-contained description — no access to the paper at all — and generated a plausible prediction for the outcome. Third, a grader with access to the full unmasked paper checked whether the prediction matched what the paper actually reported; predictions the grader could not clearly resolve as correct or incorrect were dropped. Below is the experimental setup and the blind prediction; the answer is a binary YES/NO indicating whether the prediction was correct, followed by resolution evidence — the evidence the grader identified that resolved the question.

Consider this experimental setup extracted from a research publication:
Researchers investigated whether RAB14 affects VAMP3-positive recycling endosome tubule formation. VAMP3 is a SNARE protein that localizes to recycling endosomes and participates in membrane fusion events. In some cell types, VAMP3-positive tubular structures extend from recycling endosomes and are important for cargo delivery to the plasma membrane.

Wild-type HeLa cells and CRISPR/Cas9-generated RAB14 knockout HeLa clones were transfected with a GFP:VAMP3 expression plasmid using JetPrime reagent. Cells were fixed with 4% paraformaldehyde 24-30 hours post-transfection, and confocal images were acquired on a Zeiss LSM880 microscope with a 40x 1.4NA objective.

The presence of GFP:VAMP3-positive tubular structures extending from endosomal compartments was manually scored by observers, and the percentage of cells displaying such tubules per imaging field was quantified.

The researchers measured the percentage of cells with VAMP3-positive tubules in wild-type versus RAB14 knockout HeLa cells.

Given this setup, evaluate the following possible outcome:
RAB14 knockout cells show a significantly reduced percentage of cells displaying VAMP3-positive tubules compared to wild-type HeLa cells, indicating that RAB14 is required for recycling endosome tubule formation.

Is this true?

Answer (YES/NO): YES